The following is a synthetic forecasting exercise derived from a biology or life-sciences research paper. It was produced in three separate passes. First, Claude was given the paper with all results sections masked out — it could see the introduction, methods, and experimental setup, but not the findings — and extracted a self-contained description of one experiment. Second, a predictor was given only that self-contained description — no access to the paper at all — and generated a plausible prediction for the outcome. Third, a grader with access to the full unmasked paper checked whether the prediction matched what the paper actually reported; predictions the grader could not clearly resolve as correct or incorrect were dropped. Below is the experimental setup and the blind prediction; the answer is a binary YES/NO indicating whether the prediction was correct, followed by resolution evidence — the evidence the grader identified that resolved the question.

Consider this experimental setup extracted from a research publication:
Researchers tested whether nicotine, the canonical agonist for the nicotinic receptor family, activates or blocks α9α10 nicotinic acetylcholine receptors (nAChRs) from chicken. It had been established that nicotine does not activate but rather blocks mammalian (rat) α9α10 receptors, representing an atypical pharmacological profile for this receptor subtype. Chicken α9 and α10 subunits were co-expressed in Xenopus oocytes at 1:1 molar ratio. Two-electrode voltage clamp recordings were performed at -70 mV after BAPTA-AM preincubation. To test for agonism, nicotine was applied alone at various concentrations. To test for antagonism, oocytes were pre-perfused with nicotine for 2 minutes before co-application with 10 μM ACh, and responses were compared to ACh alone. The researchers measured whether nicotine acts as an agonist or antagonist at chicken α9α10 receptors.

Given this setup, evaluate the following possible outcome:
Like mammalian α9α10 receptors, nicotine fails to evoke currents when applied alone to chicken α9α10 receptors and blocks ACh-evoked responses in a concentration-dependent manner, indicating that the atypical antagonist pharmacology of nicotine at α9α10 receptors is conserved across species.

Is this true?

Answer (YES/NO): YES